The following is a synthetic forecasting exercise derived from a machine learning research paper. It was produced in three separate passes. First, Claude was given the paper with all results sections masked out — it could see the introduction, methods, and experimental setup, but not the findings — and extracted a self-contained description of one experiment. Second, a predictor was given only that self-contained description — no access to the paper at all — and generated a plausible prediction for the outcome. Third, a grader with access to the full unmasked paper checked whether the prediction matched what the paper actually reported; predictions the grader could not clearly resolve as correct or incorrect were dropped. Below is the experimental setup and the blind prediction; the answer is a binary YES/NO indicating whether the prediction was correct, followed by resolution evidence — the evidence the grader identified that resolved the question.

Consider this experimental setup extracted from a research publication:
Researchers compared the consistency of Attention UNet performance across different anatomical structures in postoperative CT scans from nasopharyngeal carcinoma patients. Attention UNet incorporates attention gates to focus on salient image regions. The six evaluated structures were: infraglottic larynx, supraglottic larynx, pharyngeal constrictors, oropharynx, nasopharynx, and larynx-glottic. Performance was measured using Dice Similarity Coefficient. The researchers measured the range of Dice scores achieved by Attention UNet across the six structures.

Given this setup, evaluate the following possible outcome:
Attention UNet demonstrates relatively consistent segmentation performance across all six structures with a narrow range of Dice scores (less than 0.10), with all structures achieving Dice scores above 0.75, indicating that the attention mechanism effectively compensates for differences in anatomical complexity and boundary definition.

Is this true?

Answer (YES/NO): NO